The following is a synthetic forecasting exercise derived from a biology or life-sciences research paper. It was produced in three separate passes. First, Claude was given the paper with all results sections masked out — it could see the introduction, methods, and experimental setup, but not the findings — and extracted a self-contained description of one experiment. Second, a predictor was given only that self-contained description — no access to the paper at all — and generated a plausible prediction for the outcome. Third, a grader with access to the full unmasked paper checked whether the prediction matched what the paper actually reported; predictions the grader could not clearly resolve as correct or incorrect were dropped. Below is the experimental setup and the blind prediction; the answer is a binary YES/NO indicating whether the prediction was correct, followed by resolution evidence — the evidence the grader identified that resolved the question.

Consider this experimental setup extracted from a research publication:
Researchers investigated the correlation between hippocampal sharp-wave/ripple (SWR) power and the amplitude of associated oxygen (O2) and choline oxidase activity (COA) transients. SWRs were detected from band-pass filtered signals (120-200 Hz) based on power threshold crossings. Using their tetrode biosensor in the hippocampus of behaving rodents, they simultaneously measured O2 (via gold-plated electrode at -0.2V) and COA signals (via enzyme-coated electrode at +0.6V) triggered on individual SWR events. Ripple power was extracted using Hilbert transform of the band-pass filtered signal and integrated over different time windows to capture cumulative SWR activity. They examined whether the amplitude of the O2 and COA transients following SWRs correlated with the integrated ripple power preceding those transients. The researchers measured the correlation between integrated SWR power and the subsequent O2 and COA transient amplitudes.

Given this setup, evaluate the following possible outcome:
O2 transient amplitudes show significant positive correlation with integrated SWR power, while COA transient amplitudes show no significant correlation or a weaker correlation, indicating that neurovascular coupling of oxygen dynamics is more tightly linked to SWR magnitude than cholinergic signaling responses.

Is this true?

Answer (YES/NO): NO